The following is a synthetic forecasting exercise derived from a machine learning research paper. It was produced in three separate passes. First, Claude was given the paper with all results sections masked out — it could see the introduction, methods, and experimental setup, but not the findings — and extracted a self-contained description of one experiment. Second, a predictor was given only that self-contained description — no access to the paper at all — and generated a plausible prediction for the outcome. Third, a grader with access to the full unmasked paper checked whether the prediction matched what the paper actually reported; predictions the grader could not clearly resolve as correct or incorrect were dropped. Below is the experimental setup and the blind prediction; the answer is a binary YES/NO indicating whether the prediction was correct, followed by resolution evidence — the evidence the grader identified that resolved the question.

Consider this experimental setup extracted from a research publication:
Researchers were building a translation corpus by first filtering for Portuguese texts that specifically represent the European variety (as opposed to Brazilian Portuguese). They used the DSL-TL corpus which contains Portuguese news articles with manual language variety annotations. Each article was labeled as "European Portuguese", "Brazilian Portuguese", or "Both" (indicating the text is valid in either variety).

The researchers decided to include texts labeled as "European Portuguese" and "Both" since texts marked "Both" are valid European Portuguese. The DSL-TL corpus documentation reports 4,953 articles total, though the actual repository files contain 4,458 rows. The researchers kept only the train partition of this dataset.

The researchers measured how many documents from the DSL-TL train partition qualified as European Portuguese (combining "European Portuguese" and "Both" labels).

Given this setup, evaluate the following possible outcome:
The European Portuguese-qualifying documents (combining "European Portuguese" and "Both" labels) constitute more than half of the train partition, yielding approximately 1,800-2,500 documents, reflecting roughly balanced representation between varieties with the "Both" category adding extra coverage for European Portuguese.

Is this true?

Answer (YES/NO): NO